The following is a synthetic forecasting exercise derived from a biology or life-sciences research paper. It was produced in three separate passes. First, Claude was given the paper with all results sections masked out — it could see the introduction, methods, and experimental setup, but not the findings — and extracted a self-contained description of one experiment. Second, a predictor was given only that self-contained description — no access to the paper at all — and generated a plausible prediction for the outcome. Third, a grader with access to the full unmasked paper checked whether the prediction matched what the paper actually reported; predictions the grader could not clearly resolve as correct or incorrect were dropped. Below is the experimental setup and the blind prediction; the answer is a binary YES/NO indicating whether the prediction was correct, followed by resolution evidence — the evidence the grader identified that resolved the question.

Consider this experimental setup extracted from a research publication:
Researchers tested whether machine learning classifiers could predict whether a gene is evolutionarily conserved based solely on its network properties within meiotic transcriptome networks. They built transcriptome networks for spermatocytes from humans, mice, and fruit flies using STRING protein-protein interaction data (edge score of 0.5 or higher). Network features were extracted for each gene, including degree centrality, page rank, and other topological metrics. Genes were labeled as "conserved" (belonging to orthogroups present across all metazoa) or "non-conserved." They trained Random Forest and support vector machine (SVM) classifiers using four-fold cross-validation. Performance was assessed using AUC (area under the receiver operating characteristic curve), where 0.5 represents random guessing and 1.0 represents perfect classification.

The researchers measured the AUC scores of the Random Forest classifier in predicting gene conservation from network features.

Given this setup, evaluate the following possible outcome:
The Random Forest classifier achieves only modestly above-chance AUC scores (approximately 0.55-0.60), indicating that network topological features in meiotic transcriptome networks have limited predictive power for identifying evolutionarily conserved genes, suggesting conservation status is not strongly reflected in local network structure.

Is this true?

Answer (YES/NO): NO